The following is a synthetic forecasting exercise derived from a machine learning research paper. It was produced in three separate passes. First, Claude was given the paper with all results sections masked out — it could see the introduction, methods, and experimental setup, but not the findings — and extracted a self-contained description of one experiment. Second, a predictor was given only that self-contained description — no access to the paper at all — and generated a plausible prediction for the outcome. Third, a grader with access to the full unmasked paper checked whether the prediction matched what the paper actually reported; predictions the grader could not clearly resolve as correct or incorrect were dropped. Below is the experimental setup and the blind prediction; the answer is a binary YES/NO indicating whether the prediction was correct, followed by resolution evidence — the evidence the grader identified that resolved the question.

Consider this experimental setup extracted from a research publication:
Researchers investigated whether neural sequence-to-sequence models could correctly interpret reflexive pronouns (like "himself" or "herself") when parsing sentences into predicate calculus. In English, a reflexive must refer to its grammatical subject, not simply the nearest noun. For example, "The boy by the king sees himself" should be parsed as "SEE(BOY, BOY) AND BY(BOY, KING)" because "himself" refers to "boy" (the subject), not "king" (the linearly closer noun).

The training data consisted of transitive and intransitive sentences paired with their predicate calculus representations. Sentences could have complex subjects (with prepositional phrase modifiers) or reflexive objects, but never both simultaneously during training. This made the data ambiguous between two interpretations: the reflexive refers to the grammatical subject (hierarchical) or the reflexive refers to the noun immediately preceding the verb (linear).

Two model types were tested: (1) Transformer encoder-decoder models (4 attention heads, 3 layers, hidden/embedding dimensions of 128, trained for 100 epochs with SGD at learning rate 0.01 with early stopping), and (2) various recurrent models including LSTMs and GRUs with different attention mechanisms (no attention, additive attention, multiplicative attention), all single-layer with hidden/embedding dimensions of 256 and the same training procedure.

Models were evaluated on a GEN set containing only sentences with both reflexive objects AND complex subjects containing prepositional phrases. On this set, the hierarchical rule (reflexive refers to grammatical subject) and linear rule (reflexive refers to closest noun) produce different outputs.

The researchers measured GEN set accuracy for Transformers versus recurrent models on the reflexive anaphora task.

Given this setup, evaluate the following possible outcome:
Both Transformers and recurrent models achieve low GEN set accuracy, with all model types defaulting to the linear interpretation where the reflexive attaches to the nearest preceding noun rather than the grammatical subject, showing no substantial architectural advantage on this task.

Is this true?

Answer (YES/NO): NO